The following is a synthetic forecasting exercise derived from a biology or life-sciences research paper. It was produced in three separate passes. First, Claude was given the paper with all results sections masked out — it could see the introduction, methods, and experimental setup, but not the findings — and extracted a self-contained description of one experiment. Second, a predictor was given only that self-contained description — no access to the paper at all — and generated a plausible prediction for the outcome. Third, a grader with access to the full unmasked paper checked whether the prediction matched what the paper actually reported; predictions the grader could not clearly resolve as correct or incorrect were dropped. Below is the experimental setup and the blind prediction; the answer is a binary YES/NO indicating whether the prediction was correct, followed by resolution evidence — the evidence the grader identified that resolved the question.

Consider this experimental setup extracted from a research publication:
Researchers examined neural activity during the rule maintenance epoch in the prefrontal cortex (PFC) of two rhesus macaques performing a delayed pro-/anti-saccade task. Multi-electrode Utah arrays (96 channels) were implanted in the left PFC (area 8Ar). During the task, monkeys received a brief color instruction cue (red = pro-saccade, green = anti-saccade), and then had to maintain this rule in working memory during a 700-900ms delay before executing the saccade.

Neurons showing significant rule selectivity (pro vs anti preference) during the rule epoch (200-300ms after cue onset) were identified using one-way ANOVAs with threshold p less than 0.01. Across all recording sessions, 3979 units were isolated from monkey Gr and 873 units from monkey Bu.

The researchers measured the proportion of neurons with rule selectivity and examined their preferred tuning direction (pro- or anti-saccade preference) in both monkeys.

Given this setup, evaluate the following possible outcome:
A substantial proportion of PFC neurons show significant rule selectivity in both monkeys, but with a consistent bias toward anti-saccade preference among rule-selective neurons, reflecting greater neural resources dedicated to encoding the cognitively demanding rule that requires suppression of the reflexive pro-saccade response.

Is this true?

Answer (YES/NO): NO